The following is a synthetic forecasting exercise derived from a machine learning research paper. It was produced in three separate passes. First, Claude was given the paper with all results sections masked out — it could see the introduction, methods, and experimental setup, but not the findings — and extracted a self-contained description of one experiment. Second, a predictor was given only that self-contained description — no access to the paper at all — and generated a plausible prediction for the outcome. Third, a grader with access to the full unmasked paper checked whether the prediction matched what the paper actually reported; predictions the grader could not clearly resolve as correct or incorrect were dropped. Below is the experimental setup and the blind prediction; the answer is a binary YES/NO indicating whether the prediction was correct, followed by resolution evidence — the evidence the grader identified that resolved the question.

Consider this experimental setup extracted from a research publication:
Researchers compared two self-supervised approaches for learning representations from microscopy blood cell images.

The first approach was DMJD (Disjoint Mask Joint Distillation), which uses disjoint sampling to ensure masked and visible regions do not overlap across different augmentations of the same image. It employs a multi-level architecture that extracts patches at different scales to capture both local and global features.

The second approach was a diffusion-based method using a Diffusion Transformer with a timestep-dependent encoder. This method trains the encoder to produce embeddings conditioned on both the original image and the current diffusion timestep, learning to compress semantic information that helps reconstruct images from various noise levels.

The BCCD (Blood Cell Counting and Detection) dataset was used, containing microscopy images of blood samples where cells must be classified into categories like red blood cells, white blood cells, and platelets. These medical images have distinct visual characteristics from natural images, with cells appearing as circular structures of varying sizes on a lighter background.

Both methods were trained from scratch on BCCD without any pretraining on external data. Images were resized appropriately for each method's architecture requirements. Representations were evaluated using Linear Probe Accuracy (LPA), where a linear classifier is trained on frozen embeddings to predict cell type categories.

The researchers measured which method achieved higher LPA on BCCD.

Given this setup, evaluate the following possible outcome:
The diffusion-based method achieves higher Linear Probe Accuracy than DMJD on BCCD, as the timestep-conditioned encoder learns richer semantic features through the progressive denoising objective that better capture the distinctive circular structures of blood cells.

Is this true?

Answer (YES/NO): NO